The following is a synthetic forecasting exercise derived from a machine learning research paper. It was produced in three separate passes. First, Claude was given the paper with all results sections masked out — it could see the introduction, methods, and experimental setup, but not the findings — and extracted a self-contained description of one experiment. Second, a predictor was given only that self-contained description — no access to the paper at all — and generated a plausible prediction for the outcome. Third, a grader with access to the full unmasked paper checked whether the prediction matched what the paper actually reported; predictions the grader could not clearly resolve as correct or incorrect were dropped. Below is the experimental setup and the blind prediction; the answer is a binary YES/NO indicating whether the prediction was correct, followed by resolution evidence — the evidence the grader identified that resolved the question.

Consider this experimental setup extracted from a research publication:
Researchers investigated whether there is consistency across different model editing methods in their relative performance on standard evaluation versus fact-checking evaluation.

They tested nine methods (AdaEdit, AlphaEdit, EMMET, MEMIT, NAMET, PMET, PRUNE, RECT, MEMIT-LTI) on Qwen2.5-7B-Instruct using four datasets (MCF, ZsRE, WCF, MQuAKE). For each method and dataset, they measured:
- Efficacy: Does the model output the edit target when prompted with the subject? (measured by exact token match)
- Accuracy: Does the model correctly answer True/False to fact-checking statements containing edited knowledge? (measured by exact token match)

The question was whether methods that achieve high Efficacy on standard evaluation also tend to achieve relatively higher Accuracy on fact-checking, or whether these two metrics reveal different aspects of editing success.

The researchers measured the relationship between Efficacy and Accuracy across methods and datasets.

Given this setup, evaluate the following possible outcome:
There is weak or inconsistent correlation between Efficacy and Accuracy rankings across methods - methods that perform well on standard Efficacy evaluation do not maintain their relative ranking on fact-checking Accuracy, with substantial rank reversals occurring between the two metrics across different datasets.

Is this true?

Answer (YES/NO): YES